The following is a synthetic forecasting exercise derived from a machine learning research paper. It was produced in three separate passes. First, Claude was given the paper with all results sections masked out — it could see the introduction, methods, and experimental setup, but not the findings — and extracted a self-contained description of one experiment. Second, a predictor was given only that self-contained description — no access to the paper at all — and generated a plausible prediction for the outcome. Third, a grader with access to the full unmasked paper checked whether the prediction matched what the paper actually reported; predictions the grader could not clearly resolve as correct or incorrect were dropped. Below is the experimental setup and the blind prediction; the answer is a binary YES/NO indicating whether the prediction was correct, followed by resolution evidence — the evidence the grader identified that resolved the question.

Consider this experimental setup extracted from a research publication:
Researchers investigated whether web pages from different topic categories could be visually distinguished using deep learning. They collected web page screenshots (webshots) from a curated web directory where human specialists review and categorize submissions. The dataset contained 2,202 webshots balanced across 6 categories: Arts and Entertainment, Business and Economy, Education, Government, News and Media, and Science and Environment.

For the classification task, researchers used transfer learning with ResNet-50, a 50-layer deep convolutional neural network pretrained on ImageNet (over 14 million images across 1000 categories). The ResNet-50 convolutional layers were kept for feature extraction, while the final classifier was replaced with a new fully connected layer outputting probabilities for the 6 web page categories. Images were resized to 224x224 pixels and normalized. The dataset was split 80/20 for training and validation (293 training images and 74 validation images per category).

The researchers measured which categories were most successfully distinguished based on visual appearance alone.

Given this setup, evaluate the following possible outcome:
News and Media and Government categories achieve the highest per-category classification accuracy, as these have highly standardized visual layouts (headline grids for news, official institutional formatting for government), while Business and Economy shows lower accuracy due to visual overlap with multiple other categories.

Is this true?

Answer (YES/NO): NO